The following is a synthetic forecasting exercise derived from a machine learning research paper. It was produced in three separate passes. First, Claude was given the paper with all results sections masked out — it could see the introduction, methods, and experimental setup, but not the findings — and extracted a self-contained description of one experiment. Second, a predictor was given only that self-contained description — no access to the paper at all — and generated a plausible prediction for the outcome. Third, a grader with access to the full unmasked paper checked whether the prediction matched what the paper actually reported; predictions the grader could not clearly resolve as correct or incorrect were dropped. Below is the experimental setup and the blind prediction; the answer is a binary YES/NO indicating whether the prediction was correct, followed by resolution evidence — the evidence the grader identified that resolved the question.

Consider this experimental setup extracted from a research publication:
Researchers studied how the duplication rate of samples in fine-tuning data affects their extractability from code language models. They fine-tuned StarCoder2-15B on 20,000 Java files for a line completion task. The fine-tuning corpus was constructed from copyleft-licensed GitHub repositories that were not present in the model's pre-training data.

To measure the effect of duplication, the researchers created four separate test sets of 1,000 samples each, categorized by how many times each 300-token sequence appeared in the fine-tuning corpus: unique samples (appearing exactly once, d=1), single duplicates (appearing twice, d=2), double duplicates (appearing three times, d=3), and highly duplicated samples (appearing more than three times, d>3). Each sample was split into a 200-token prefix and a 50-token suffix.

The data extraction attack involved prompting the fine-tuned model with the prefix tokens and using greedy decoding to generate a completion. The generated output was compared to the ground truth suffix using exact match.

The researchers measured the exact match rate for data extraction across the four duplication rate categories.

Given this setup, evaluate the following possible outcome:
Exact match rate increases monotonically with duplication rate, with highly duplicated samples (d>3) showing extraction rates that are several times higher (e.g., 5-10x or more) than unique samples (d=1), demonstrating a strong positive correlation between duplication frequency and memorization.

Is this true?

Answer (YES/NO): YES